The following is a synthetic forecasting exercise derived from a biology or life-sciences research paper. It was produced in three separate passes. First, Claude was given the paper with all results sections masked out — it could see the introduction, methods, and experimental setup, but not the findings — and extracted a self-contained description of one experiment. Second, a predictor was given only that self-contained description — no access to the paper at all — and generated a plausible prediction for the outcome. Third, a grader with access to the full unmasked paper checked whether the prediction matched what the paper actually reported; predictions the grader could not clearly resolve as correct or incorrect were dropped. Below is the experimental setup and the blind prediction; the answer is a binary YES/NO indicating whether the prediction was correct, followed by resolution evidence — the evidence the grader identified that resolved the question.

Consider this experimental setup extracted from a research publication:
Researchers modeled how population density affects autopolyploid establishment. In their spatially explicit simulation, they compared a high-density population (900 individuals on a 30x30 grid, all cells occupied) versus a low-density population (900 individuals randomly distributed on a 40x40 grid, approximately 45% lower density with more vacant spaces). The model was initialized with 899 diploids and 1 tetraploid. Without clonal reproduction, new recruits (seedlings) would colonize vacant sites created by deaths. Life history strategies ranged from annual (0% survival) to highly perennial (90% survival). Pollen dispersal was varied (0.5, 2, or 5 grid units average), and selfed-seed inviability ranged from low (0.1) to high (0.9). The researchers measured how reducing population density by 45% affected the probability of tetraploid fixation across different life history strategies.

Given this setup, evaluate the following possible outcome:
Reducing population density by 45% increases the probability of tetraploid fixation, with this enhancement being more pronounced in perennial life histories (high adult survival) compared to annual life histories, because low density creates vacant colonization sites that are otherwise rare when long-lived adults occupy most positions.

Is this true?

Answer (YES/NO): NO